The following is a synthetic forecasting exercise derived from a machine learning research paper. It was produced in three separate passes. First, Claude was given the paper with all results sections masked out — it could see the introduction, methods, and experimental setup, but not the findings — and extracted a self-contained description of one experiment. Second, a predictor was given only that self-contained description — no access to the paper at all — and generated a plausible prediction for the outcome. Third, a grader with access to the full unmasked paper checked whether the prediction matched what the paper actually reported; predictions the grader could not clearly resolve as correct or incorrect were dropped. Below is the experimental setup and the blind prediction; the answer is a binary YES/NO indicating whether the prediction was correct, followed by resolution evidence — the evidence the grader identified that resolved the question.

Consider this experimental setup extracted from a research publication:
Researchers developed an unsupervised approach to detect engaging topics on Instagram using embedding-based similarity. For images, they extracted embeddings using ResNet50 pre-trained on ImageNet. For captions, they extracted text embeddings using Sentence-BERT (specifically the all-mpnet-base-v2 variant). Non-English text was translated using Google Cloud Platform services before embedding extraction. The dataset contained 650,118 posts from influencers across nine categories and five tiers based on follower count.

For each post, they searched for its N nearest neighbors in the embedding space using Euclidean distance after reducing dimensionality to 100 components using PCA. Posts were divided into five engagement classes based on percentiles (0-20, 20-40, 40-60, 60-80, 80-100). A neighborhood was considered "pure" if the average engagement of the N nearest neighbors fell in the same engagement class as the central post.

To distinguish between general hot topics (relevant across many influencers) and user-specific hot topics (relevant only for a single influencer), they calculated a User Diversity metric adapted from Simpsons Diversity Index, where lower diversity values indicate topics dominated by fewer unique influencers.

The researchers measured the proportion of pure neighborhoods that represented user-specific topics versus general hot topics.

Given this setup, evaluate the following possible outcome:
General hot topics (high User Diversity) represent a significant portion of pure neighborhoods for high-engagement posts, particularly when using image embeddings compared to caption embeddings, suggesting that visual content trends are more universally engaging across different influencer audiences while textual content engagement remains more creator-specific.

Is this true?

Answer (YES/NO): NO